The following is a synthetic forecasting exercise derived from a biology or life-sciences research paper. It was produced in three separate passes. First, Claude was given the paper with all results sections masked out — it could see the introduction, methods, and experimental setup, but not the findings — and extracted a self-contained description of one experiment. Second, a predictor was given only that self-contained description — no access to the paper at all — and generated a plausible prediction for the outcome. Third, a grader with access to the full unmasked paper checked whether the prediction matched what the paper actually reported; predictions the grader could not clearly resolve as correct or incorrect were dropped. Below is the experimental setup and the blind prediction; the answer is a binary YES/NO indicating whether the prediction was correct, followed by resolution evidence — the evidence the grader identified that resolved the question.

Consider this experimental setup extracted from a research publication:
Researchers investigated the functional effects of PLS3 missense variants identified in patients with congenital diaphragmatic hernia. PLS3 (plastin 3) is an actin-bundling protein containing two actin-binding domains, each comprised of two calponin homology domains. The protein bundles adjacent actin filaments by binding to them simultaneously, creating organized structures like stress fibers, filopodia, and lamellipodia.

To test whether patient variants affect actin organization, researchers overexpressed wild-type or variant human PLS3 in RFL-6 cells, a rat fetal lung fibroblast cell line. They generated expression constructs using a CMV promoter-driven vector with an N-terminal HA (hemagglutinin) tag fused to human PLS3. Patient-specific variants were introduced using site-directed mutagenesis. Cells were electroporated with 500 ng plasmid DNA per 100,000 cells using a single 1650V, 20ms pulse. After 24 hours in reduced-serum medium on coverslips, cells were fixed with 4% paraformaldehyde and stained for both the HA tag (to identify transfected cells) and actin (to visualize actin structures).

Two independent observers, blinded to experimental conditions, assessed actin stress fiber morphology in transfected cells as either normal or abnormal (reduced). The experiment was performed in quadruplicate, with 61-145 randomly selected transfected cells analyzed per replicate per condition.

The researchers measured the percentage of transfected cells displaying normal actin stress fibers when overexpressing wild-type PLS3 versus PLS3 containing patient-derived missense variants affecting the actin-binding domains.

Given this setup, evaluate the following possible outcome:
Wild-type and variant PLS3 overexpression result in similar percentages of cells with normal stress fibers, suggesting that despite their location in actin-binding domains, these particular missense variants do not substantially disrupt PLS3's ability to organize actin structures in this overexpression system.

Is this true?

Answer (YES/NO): NO